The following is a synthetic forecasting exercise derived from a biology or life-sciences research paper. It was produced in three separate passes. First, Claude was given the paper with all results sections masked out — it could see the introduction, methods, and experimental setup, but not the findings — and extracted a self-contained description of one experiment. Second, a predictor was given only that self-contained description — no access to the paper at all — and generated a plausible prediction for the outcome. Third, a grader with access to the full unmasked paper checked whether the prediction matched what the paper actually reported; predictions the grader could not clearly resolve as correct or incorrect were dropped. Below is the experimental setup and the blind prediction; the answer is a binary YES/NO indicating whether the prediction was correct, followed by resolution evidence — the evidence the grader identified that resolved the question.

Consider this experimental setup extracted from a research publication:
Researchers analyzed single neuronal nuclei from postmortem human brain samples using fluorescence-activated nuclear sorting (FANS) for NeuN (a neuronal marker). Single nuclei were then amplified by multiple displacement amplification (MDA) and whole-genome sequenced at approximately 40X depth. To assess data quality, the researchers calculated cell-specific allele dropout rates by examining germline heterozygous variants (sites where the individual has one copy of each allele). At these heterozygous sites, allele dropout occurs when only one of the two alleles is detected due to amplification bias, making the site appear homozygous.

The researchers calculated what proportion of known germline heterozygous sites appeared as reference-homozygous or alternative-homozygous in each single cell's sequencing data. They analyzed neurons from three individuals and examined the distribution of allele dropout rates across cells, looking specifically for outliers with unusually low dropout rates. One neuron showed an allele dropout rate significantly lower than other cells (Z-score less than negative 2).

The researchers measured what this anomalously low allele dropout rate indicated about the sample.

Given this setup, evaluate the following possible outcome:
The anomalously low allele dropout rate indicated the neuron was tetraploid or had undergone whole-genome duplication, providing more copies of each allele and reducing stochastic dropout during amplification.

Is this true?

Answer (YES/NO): NO